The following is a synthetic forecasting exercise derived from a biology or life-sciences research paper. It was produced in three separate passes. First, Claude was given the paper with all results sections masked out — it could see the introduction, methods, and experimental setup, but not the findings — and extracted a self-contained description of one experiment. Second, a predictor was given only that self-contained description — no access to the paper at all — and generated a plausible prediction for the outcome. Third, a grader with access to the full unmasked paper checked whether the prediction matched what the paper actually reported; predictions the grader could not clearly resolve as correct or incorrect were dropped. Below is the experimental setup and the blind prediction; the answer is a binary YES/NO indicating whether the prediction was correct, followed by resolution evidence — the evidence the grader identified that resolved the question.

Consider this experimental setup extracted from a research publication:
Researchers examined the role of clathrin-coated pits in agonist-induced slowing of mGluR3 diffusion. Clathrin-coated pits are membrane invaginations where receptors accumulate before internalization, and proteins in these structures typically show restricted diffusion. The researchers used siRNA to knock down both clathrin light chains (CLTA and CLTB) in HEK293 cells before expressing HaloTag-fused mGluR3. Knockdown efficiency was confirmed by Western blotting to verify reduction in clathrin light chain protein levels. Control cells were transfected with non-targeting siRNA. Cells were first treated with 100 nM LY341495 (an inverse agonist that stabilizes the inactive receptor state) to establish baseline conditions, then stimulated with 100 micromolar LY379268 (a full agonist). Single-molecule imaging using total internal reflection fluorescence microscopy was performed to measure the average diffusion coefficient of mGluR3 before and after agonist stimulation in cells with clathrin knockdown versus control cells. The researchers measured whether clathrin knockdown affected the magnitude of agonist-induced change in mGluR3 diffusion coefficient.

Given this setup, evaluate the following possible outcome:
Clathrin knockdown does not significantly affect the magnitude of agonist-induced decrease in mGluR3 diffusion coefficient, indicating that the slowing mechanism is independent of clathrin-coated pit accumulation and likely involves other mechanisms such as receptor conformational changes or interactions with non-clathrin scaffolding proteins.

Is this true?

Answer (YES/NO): NO